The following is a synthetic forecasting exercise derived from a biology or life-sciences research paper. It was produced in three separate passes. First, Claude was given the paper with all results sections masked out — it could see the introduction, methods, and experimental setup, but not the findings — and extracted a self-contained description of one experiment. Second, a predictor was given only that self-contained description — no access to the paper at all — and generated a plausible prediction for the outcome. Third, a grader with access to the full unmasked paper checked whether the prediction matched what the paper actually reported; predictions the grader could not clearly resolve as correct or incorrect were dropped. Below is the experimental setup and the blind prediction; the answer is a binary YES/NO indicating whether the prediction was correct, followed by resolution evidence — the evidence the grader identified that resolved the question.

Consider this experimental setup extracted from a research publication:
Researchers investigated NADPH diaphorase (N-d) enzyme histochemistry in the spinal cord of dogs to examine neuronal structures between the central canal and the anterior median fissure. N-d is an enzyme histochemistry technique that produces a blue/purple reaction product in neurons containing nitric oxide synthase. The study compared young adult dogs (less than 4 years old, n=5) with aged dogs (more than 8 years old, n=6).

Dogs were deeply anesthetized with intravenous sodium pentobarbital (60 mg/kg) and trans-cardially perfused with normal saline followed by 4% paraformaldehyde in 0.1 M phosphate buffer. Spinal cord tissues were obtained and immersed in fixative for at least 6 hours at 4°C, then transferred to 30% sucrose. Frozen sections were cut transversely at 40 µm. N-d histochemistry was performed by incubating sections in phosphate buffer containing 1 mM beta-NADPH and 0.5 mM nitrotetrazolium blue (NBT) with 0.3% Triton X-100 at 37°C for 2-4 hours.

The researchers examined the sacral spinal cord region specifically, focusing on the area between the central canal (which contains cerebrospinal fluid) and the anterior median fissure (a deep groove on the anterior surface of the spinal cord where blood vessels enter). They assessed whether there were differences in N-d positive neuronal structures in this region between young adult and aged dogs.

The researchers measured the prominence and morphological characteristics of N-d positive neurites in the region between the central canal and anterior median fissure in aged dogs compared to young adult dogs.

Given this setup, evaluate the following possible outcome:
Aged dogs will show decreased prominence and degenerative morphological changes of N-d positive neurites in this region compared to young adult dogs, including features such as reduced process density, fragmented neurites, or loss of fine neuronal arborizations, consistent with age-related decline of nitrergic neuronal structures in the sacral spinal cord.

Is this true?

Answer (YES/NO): NO